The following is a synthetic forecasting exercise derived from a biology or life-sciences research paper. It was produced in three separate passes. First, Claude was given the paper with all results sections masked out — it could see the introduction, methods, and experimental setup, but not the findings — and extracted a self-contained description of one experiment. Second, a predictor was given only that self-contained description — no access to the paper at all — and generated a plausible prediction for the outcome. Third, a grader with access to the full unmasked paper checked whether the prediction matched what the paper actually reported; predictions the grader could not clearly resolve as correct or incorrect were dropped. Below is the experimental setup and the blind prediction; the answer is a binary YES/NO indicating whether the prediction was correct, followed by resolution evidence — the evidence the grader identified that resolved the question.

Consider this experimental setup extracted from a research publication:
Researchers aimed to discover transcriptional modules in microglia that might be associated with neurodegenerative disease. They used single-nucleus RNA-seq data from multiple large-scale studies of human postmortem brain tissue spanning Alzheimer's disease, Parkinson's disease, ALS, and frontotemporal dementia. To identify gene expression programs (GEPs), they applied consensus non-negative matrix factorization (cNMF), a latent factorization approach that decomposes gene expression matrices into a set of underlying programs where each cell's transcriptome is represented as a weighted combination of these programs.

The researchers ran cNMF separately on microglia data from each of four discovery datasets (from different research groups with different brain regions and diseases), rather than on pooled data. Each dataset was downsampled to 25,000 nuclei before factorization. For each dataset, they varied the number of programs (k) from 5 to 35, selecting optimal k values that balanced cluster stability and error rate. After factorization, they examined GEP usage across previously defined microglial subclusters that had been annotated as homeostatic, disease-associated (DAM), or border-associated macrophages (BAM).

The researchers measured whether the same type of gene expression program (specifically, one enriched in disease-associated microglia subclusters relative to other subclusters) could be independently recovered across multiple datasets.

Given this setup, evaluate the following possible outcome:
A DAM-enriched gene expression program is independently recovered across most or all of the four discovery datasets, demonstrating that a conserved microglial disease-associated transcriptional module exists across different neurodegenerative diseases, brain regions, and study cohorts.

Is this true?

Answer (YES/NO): YES